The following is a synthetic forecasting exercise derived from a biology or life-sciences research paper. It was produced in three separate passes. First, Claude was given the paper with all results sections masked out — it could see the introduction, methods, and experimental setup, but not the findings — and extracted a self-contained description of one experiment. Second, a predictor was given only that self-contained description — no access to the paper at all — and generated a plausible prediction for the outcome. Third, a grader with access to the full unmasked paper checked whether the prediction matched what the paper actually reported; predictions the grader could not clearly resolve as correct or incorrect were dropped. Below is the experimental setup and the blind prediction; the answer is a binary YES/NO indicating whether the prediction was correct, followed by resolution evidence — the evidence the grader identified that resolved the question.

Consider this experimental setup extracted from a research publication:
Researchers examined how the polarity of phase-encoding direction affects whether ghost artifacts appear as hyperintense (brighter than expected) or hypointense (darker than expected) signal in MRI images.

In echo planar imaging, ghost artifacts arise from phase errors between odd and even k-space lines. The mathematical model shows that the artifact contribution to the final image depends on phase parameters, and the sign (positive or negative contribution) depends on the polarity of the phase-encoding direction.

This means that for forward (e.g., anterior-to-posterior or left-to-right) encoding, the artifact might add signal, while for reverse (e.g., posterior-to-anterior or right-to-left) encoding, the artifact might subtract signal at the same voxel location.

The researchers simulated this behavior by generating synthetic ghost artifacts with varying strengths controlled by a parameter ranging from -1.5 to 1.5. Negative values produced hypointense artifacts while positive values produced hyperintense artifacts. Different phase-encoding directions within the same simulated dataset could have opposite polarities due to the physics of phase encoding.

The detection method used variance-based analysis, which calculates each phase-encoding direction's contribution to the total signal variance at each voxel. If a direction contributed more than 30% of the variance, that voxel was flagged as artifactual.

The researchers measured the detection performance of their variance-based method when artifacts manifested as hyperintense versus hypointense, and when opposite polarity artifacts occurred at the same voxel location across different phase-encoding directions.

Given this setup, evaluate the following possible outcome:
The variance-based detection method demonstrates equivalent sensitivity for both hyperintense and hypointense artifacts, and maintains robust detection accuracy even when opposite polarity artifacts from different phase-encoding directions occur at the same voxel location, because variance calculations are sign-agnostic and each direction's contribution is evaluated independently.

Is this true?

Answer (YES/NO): NO